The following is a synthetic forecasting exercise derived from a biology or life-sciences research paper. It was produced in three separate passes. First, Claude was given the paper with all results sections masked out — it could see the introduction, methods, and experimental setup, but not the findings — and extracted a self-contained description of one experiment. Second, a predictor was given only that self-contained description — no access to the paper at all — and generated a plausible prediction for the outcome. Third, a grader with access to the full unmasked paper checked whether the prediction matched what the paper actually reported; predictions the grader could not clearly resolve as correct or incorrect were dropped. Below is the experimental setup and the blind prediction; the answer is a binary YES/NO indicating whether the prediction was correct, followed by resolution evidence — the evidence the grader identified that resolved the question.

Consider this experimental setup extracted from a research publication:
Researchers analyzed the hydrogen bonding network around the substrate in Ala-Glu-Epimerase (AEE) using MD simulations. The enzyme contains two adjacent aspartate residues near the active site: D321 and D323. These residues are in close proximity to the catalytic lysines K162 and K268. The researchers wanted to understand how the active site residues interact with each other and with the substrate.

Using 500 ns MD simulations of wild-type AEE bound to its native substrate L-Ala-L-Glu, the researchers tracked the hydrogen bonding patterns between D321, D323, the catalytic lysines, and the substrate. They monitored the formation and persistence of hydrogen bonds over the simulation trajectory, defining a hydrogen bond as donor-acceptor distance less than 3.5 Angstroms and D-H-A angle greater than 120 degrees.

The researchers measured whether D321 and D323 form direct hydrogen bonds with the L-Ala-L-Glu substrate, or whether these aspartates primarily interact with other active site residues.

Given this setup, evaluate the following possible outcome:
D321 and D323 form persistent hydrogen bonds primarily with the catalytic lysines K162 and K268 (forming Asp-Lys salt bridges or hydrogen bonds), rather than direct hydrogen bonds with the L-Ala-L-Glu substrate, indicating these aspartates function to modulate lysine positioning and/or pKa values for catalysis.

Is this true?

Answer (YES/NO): NO